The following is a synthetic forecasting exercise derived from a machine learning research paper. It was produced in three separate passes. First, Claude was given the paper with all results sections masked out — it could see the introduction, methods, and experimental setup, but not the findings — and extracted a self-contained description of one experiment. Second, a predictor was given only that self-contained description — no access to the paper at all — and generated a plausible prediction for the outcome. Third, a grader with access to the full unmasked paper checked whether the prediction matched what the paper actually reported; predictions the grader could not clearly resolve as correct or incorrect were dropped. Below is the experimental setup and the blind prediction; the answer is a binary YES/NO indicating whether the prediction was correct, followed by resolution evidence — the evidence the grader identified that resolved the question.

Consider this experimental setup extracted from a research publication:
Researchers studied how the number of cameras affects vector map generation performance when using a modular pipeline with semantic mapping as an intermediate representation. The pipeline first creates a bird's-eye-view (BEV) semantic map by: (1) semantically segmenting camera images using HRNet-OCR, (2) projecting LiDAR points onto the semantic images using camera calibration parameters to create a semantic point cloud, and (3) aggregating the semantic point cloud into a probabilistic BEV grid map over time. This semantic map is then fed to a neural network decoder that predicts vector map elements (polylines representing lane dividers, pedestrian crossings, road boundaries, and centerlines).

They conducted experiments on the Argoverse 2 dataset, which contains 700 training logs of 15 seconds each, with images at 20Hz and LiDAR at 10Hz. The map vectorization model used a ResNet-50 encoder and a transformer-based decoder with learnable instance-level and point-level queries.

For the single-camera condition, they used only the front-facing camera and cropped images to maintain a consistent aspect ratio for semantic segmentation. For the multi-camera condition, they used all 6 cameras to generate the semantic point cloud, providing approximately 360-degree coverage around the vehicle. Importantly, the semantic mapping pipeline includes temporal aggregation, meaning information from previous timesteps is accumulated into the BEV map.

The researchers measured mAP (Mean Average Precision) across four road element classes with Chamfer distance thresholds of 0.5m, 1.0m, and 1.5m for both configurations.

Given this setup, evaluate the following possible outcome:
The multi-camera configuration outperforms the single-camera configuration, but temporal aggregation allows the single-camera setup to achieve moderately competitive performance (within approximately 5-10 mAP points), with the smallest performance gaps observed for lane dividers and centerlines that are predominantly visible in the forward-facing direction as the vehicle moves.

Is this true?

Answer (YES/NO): NO